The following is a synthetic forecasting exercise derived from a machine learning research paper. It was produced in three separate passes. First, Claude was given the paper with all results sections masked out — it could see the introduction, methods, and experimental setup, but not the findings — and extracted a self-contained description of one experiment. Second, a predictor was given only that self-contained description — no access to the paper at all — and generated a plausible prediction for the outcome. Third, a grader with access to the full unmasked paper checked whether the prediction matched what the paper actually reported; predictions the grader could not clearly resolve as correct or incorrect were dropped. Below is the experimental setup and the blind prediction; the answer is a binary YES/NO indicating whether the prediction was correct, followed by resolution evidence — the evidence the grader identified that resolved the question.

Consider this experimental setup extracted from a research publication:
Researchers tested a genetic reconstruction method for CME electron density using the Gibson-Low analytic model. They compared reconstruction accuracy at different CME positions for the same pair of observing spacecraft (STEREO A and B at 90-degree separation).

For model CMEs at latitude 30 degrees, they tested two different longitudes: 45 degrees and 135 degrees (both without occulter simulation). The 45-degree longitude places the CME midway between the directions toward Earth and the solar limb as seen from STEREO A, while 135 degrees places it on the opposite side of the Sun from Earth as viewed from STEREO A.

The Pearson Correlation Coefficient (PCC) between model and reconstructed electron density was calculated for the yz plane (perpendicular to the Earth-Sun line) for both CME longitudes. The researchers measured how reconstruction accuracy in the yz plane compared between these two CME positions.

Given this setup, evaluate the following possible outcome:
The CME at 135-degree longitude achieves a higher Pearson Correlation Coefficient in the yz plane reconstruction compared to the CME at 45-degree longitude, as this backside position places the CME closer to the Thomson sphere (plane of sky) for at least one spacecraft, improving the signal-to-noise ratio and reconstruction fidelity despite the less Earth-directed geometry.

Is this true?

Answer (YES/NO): NO